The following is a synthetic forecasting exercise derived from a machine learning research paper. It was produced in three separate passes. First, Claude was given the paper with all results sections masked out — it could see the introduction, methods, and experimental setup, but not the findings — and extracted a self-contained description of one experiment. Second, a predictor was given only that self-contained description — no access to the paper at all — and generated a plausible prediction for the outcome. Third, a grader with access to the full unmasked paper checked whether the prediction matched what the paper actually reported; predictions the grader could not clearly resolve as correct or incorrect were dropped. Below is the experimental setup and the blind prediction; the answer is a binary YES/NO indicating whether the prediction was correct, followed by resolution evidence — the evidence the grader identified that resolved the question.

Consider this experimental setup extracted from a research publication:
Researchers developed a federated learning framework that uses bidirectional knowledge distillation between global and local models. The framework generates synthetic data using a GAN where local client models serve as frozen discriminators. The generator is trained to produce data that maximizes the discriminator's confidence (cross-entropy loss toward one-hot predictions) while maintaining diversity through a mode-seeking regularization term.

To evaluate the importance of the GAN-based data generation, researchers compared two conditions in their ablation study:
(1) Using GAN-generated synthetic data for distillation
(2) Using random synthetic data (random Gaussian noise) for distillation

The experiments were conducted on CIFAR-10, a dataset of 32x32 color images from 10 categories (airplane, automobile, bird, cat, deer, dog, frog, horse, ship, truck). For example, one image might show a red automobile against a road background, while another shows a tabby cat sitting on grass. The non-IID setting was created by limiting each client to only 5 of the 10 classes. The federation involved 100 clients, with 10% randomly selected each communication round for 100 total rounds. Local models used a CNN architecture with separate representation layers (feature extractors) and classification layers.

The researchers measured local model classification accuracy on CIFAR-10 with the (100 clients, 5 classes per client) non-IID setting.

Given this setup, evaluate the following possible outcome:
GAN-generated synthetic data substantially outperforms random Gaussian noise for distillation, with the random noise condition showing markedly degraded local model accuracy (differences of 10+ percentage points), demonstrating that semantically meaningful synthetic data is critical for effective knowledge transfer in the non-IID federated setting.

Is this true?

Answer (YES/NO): NO